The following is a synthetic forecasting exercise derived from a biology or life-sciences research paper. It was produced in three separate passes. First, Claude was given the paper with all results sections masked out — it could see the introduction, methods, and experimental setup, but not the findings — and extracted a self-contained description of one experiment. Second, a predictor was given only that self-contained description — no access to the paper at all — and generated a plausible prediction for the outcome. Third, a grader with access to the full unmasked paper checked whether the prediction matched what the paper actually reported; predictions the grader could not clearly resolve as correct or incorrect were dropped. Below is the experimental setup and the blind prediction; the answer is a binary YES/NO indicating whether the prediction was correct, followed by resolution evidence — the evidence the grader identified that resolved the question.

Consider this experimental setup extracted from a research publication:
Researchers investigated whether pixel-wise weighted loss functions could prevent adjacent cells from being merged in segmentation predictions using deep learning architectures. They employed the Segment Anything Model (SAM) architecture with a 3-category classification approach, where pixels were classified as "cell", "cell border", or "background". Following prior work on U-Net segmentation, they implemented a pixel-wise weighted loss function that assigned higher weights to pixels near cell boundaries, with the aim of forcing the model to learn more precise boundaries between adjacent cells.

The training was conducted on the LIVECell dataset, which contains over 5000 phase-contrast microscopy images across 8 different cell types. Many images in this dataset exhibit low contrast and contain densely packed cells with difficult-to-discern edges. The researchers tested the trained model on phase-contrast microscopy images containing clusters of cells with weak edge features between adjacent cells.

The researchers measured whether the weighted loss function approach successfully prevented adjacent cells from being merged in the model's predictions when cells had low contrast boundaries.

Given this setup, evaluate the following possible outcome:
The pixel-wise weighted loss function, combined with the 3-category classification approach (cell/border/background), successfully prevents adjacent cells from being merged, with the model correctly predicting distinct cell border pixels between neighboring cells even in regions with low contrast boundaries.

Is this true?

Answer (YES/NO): NO